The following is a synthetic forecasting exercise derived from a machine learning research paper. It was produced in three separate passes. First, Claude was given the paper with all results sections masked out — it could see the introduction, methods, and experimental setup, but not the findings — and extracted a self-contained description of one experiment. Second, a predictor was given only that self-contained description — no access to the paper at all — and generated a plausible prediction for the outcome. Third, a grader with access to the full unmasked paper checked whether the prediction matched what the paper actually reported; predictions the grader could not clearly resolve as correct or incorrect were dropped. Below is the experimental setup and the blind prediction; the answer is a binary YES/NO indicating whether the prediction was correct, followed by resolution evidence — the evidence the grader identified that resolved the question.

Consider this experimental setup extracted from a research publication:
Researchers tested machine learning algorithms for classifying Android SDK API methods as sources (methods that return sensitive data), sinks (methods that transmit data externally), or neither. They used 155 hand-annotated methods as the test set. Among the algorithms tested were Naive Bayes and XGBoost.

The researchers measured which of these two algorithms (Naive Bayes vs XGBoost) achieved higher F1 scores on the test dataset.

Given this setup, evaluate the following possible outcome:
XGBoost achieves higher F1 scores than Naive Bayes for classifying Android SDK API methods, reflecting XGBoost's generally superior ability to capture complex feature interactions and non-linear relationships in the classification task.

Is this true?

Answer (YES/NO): YES